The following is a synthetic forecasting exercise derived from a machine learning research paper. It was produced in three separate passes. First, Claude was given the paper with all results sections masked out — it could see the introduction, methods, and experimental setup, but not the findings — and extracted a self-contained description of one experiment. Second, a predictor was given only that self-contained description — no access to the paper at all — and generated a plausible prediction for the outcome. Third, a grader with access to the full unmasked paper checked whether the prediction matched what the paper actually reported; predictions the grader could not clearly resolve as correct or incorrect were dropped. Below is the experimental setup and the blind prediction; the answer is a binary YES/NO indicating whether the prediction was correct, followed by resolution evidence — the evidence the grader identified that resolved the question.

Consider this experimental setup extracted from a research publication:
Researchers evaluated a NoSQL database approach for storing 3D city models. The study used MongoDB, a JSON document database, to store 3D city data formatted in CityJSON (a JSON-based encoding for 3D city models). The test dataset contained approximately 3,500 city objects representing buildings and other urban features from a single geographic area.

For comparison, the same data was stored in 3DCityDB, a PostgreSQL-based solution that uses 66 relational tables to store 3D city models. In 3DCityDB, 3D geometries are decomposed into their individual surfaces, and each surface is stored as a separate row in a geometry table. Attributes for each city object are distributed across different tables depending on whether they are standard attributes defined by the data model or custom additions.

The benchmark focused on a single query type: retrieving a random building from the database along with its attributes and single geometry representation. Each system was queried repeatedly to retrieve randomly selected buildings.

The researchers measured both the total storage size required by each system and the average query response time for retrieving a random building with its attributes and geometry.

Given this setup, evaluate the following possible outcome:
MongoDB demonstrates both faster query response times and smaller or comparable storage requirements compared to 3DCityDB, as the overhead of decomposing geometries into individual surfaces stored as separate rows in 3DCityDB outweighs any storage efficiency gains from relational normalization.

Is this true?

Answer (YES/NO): YES